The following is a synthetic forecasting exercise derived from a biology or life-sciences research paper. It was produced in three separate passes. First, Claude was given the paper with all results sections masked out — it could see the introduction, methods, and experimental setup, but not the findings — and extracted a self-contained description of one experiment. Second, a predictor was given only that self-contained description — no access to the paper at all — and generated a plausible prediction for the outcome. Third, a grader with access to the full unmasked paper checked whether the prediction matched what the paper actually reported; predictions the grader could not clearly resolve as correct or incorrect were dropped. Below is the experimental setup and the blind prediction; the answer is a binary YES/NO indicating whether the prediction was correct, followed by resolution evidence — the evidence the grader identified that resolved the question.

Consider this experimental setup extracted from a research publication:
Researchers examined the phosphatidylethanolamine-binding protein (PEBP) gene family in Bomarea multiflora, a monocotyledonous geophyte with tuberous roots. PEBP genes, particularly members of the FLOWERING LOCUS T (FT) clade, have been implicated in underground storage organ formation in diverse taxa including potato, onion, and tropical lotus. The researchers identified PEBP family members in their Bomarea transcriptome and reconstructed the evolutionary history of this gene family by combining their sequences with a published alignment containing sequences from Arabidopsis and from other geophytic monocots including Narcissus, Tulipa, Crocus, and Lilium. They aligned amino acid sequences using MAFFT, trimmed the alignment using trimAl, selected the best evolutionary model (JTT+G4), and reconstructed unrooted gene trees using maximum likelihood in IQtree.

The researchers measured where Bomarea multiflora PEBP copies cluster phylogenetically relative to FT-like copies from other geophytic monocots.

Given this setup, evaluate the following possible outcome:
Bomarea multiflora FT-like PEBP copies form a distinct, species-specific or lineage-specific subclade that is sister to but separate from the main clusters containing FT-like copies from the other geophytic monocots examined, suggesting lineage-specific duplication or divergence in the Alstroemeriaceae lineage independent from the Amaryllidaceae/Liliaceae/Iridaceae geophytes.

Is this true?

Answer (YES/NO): NO